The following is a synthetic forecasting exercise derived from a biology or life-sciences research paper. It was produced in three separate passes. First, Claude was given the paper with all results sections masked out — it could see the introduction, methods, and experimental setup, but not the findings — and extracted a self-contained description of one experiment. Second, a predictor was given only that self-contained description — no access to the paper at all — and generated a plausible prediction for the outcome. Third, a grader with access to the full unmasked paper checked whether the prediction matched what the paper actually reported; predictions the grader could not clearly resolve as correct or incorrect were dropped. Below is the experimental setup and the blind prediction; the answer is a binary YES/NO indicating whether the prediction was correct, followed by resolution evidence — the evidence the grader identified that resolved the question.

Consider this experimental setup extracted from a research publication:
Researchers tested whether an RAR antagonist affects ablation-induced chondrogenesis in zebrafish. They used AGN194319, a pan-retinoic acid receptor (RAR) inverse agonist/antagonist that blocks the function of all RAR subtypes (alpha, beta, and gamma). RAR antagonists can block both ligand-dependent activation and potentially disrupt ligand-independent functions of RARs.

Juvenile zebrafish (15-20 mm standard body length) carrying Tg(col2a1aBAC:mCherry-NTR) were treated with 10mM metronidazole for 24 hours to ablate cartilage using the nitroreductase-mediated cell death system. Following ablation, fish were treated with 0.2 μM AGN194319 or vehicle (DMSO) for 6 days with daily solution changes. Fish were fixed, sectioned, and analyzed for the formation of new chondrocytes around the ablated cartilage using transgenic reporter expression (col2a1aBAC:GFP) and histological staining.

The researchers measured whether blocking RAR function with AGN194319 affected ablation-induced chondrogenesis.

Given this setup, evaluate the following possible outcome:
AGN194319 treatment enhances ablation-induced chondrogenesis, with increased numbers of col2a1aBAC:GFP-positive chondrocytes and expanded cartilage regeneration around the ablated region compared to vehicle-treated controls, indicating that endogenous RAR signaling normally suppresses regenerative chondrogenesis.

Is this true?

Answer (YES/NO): NO